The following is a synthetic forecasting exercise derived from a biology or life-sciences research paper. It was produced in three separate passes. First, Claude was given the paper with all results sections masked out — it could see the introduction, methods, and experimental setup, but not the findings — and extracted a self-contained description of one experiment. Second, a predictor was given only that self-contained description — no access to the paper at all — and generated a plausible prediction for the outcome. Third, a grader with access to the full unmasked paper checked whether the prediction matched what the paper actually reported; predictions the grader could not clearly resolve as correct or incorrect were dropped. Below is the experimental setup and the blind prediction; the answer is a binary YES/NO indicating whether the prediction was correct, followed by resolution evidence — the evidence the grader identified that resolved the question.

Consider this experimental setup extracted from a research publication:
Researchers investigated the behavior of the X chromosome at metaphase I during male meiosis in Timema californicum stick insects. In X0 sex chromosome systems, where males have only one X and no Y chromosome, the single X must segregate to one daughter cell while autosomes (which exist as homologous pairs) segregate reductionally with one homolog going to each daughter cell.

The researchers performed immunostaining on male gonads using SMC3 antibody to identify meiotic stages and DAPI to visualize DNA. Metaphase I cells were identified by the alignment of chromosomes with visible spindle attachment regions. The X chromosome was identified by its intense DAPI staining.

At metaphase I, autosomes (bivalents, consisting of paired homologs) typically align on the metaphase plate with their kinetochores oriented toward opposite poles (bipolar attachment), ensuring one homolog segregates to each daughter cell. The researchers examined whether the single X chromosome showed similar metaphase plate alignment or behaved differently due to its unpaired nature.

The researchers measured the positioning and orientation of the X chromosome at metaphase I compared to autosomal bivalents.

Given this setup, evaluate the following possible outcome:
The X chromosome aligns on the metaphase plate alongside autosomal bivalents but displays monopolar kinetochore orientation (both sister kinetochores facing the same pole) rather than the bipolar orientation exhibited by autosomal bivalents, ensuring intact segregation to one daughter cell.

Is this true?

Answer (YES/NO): NO